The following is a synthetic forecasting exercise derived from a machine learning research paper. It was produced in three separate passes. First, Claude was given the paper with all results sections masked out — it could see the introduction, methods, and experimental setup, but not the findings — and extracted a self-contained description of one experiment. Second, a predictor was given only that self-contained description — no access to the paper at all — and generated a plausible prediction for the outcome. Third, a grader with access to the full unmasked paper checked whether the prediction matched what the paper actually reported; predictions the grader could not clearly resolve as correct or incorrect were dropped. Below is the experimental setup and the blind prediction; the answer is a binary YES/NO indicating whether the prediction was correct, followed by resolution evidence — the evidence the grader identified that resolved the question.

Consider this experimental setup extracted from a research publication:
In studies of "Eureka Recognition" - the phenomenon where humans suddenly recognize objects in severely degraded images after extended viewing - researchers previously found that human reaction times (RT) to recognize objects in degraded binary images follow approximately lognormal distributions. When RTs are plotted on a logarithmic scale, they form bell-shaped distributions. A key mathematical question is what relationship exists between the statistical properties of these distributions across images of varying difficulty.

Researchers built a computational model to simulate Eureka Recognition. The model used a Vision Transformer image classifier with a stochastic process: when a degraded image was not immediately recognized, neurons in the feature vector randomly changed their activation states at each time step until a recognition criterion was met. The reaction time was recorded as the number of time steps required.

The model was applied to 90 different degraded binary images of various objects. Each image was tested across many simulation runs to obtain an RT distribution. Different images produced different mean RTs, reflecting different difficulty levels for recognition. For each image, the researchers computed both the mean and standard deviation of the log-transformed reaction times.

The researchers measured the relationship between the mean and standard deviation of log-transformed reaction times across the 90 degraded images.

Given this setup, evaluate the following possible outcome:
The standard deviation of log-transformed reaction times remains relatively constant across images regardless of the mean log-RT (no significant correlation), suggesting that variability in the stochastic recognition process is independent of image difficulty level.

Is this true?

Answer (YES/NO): NO